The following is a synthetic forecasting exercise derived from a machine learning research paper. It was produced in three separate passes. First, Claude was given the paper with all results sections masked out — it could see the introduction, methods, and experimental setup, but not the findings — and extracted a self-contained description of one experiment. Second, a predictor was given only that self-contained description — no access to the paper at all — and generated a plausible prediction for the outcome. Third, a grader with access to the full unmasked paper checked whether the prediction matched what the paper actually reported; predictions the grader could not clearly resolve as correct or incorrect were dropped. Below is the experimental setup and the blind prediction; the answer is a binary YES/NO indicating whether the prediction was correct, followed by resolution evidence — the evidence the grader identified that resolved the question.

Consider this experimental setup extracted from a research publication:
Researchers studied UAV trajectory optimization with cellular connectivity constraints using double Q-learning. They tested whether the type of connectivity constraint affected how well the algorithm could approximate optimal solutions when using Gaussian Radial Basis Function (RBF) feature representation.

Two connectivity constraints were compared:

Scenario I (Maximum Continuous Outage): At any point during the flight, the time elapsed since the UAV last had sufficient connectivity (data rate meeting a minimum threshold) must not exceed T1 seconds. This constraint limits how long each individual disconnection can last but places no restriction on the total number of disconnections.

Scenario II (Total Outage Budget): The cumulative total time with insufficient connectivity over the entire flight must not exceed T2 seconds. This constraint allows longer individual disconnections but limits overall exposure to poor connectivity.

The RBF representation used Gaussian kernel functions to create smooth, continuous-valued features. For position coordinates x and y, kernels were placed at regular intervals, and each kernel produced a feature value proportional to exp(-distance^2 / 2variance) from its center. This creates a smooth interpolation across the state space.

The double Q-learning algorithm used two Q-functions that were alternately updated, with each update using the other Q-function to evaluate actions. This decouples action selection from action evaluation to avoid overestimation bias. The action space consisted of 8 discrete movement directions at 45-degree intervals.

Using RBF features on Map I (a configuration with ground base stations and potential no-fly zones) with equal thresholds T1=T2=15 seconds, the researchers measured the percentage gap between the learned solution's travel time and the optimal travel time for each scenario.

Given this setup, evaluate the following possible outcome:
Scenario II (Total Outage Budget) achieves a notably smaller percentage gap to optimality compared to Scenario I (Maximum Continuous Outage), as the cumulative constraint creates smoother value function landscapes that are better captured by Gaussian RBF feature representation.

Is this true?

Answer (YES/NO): NO